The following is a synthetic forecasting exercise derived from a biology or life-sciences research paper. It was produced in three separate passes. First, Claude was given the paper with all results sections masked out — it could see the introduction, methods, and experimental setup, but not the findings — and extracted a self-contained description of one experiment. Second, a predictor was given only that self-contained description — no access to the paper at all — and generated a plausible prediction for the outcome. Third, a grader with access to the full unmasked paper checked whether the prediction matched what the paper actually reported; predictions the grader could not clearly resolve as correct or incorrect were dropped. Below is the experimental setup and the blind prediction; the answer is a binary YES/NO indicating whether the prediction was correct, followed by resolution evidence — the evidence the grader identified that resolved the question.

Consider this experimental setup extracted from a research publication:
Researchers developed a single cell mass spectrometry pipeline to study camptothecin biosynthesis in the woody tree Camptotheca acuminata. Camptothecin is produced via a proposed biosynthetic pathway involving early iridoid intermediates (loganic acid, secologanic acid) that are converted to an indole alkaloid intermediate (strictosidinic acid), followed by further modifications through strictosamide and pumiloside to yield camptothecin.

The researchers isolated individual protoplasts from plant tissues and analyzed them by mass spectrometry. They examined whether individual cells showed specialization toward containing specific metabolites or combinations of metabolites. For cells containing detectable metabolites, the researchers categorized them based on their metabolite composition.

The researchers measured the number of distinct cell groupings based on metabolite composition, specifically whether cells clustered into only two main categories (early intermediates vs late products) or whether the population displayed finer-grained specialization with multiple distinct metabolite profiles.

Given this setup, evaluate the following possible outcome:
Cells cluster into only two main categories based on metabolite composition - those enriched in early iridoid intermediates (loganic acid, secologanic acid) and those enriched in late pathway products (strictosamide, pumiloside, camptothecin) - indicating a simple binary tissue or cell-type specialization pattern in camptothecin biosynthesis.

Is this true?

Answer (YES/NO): NO